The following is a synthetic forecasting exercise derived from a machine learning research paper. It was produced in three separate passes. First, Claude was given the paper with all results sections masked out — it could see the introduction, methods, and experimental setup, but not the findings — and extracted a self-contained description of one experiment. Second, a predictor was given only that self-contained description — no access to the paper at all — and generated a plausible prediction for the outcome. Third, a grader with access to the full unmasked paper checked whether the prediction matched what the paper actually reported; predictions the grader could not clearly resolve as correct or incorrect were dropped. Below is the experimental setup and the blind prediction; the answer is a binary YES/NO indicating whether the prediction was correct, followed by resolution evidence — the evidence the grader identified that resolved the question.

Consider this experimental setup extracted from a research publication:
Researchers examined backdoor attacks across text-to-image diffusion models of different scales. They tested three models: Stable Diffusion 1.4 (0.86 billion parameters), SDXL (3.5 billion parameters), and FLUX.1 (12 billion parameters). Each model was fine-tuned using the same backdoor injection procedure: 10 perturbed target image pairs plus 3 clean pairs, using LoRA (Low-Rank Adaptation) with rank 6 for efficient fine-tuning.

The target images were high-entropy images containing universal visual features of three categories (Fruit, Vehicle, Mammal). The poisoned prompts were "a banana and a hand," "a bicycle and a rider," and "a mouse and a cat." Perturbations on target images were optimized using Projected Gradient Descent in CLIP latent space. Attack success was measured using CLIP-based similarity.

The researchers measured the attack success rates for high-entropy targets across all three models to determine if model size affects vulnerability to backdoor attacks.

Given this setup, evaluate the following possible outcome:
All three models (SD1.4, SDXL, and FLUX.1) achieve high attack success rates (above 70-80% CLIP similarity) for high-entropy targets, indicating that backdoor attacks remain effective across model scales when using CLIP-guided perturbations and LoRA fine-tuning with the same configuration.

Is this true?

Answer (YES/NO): YES